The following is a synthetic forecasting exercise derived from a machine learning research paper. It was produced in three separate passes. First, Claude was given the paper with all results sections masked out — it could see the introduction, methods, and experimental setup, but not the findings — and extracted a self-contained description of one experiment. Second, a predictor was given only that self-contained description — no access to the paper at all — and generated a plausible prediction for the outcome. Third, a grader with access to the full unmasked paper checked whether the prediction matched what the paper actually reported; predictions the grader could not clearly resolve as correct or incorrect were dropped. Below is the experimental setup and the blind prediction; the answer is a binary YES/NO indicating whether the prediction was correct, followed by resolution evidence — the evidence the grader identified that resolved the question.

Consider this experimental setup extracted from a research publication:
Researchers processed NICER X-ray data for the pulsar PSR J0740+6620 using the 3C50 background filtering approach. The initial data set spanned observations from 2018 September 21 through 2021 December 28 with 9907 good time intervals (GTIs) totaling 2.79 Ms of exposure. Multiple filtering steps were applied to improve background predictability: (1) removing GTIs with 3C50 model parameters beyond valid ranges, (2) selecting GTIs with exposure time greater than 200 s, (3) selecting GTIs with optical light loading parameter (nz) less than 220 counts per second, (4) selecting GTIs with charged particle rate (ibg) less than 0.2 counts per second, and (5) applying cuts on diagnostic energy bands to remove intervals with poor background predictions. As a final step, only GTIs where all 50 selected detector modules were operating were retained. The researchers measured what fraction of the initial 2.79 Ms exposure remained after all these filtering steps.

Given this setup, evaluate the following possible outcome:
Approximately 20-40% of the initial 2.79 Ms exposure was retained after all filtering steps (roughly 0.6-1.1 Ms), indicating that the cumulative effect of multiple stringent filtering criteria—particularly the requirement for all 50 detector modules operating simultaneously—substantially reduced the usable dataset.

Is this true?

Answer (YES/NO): NO